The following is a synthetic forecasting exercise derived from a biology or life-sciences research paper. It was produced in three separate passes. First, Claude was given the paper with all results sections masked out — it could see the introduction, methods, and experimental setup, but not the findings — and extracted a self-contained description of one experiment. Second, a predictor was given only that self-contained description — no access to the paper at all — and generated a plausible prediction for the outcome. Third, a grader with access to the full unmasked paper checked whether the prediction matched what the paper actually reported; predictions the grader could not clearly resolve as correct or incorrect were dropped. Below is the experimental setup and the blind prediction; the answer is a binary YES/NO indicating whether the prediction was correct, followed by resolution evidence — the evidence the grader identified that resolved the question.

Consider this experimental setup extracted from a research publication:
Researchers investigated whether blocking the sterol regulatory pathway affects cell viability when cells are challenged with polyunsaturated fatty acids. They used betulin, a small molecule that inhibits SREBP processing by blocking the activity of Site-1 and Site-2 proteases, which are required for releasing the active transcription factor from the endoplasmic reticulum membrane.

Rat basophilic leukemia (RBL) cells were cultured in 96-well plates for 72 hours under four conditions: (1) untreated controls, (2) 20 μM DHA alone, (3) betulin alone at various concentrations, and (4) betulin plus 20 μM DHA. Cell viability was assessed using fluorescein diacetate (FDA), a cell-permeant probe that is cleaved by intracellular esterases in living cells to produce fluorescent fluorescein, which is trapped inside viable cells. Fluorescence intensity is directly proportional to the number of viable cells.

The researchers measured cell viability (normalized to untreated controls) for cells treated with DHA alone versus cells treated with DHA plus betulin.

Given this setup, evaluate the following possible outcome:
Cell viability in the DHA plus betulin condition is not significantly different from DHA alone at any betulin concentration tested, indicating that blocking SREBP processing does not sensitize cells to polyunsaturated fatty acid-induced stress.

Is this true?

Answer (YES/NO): NO